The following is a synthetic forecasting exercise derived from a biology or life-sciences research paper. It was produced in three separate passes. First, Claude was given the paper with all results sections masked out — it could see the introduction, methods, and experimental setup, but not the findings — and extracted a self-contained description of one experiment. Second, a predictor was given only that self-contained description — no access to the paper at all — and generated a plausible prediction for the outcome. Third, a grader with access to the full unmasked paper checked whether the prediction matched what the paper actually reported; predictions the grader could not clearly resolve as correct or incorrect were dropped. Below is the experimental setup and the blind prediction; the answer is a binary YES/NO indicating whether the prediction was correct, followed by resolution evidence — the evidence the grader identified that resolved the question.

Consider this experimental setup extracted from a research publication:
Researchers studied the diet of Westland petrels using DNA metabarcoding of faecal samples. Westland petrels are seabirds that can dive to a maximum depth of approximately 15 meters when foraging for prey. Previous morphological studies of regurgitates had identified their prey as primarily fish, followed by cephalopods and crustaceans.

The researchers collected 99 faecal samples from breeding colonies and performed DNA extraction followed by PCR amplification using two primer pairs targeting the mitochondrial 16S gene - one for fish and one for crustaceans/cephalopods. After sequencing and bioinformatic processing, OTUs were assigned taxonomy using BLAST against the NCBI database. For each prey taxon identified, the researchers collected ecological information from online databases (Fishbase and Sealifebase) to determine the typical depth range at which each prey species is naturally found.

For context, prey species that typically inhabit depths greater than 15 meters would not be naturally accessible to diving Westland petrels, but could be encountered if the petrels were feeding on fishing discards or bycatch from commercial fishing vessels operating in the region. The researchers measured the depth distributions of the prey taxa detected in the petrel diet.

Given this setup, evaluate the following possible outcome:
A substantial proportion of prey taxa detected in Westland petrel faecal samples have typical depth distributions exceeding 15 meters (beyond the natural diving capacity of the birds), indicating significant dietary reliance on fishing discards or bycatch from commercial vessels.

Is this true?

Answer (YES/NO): YES